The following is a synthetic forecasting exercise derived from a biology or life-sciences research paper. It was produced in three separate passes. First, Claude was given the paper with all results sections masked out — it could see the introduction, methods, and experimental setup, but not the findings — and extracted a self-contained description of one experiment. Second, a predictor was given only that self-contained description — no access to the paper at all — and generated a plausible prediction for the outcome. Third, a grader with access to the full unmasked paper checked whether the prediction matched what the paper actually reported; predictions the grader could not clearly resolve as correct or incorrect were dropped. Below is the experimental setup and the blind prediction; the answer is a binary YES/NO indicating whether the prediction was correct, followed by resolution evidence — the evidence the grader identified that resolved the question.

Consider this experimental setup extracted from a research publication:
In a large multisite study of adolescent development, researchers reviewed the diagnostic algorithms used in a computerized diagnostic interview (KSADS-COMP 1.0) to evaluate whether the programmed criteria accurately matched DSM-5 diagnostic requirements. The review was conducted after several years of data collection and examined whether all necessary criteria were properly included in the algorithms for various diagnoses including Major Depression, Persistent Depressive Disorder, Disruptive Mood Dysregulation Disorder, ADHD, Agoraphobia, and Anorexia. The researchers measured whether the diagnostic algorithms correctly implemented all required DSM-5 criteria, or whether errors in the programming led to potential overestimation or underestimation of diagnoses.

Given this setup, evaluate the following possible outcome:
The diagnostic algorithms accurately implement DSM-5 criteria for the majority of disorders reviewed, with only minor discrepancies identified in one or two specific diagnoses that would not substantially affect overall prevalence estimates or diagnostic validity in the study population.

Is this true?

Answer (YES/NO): NO